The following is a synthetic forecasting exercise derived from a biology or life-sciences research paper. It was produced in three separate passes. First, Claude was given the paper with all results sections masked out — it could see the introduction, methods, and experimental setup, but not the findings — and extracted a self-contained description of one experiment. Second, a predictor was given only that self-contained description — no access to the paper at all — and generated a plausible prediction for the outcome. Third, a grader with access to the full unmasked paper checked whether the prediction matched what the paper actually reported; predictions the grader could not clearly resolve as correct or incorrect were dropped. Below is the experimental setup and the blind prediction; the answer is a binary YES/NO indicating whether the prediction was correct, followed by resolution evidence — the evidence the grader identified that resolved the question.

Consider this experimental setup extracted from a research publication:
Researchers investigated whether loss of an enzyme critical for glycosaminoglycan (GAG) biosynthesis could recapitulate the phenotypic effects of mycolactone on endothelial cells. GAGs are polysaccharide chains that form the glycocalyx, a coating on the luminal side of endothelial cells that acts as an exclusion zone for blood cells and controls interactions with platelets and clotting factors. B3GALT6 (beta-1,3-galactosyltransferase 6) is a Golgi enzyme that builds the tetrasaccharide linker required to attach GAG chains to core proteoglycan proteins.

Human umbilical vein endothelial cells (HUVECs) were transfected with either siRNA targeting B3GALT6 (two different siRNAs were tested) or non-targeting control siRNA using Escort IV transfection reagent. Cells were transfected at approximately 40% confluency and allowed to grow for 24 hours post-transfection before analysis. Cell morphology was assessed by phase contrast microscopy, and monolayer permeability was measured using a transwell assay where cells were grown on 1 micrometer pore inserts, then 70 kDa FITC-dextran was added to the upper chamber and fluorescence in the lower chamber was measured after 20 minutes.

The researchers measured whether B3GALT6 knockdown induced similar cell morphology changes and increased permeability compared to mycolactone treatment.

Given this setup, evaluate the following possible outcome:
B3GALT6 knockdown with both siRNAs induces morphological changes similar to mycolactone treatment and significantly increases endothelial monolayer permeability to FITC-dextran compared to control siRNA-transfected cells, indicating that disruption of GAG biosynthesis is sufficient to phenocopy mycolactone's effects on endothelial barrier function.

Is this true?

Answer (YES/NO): NO